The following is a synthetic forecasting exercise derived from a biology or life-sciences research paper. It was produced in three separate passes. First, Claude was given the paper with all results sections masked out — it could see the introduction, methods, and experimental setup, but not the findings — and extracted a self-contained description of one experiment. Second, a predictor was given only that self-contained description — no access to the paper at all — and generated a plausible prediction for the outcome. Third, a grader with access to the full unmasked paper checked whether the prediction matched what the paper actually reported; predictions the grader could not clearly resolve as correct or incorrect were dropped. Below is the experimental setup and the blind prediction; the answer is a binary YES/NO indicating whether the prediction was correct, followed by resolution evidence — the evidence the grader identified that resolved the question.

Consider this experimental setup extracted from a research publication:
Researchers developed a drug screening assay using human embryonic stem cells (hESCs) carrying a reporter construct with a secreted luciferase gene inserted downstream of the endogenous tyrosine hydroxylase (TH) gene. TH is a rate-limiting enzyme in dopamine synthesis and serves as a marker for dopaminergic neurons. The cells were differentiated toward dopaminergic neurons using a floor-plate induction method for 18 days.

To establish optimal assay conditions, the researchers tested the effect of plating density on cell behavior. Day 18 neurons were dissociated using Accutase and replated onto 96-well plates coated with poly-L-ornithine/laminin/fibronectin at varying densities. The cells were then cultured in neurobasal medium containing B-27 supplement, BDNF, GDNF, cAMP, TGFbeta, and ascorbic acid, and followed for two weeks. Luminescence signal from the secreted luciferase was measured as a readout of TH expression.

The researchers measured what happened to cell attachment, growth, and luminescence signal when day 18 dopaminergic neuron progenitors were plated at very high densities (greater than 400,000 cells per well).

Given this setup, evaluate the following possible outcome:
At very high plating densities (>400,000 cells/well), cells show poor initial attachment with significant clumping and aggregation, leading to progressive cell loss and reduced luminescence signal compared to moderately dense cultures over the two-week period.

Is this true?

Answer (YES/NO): NO